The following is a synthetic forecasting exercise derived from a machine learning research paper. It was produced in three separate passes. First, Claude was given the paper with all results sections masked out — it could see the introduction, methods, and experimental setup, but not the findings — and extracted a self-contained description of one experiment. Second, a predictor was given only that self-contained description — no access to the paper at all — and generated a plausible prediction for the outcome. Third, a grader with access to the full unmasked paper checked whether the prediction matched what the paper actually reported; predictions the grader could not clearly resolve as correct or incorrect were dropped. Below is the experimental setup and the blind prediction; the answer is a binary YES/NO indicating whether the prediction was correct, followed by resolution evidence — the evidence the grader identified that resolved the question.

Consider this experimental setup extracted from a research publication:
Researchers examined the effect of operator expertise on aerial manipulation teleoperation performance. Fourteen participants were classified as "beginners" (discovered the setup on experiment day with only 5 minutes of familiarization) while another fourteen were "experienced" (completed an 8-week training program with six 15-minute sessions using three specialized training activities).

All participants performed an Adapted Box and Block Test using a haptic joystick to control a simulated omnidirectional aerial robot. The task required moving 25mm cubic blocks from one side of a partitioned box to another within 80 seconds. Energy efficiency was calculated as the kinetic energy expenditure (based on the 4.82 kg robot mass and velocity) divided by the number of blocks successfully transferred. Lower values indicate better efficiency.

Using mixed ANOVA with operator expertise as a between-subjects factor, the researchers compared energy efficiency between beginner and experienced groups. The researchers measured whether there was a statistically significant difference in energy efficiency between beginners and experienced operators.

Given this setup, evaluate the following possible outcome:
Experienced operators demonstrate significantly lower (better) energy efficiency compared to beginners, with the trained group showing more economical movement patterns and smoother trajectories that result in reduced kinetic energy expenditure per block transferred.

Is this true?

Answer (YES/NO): NO